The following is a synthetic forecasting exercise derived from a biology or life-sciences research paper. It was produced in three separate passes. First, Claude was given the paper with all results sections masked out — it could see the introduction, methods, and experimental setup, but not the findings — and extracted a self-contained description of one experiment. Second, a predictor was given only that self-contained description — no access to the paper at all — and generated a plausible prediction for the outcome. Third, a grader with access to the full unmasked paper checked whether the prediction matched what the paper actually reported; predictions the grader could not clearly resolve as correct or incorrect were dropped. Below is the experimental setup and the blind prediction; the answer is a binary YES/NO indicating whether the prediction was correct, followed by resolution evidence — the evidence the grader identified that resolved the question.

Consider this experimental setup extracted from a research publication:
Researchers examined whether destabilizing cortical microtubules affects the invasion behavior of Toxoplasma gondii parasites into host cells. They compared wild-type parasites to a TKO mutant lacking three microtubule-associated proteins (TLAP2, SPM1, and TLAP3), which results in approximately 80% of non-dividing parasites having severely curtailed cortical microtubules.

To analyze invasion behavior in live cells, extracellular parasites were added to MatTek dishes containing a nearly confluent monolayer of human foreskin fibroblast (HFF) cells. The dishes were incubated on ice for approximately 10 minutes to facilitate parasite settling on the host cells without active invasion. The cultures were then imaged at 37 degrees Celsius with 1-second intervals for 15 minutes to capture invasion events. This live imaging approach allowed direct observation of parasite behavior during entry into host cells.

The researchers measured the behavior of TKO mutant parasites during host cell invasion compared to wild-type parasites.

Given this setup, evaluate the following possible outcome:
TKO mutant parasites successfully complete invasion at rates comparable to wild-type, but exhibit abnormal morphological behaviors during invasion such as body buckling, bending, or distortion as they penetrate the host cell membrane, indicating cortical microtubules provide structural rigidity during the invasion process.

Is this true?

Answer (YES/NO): NO